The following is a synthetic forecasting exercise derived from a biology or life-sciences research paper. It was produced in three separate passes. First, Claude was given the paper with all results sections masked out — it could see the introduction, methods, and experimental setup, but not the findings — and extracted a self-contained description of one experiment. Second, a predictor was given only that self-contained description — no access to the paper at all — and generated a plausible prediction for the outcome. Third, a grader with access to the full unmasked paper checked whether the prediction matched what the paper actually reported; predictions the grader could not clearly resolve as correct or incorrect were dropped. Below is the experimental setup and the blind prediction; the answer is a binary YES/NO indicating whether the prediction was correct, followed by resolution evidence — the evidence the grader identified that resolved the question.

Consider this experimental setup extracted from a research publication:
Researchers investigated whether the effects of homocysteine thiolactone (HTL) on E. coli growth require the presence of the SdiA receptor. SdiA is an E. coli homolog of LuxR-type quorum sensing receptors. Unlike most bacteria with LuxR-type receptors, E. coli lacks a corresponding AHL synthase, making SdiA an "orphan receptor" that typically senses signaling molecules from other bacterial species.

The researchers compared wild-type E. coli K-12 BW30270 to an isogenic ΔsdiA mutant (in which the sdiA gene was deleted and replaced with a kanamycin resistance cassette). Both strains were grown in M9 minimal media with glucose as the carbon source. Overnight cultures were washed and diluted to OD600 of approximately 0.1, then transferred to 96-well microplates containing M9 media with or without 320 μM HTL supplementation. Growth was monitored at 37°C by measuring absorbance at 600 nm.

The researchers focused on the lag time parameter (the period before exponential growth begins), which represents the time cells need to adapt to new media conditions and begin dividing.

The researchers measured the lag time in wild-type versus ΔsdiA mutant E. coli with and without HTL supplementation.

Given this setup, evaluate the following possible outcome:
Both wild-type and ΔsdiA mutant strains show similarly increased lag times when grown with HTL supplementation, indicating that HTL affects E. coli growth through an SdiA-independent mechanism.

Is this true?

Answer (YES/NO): NO